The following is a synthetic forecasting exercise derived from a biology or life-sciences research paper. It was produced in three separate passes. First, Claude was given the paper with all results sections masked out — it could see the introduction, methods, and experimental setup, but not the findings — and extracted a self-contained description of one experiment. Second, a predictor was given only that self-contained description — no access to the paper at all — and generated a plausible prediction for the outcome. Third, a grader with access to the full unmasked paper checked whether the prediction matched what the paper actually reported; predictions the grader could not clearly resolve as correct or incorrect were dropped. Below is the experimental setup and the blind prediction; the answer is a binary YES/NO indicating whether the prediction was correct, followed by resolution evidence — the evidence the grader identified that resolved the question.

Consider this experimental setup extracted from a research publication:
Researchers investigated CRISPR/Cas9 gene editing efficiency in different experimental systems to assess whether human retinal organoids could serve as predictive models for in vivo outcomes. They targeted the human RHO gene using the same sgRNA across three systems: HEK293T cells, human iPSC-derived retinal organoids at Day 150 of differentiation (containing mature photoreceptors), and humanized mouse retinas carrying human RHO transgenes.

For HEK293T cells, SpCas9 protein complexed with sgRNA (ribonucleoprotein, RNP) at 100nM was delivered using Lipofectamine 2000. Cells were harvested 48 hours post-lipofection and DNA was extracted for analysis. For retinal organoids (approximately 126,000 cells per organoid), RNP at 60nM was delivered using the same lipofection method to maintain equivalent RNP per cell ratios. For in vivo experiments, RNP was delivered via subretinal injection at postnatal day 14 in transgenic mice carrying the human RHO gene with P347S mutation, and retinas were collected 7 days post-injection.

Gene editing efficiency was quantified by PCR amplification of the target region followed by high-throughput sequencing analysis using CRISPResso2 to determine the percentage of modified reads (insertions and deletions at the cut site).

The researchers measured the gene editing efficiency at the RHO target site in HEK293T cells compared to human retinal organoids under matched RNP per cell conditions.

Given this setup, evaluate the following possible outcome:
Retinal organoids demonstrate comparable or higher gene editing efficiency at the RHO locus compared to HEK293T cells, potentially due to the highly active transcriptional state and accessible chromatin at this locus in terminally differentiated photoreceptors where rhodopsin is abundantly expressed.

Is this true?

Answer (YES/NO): NO